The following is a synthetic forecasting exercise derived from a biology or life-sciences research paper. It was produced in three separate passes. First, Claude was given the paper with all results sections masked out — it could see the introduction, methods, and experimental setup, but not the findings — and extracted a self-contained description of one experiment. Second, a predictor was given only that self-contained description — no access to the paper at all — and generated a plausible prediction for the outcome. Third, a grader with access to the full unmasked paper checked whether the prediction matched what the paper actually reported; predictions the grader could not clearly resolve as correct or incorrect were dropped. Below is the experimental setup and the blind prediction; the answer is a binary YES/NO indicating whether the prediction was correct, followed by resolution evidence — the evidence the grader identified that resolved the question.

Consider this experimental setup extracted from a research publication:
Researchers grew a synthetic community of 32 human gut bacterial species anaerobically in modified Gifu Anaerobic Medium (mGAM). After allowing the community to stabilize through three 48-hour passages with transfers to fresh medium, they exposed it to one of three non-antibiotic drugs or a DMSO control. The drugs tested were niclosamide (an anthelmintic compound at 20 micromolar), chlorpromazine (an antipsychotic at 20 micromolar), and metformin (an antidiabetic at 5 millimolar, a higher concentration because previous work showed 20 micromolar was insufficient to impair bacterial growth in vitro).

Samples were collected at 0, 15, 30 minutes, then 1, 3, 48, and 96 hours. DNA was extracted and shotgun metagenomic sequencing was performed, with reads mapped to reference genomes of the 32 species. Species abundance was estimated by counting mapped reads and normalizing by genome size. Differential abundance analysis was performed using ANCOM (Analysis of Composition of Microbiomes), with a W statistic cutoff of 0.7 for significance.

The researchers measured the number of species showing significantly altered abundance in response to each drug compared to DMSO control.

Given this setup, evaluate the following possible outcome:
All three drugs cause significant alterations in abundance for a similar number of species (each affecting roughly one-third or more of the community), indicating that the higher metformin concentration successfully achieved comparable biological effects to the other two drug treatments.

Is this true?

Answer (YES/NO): NO